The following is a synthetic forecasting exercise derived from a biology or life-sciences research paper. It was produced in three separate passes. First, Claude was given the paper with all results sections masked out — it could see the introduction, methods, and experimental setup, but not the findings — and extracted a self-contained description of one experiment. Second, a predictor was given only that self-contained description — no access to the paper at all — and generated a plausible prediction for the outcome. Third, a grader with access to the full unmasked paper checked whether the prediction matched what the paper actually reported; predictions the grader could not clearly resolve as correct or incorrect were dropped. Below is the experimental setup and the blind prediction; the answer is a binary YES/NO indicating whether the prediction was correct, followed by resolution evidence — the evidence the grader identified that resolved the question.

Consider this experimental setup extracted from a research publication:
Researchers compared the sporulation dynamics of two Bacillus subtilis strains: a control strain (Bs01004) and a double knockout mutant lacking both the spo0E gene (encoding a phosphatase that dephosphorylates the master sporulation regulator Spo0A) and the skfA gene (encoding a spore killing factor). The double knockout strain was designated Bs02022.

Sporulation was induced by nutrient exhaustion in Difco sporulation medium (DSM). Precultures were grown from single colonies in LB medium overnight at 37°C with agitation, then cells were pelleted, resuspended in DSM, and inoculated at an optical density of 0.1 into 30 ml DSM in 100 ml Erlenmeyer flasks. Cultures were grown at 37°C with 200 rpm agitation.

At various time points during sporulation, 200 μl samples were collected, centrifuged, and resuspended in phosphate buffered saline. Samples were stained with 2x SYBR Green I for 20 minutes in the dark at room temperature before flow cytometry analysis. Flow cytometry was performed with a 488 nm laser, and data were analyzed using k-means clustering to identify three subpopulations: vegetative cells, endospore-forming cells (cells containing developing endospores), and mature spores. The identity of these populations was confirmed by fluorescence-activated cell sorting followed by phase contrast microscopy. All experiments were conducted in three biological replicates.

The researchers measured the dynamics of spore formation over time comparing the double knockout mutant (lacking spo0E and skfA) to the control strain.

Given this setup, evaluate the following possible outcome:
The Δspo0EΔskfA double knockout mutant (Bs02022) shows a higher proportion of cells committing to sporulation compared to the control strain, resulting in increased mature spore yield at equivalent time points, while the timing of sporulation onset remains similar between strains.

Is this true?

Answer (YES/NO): NO